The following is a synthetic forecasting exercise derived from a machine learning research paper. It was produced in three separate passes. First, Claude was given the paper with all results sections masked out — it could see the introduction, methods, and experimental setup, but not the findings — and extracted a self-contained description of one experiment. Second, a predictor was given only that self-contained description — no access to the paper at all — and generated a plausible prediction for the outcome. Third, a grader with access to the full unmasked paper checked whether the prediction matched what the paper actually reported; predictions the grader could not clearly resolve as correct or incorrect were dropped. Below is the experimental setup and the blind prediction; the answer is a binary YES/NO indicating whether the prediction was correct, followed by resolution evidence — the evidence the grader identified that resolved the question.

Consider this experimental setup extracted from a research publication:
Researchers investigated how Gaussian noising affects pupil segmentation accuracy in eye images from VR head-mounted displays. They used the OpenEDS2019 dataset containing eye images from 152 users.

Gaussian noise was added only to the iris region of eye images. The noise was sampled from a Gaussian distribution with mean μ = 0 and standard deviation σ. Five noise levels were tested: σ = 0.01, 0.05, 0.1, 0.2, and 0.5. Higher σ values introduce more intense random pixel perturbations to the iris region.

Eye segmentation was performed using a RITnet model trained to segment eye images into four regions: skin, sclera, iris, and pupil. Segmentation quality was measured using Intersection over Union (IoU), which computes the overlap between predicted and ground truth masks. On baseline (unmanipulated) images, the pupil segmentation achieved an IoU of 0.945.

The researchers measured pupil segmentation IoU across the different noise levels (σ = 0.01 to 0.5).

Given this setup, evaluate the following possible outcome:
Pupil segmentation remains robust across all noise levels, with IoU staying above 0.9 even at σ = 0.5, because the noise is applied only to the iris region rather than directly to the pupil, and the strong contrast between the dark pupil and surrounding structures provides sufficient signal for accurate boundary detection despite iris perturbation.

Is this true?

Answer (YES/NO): YES